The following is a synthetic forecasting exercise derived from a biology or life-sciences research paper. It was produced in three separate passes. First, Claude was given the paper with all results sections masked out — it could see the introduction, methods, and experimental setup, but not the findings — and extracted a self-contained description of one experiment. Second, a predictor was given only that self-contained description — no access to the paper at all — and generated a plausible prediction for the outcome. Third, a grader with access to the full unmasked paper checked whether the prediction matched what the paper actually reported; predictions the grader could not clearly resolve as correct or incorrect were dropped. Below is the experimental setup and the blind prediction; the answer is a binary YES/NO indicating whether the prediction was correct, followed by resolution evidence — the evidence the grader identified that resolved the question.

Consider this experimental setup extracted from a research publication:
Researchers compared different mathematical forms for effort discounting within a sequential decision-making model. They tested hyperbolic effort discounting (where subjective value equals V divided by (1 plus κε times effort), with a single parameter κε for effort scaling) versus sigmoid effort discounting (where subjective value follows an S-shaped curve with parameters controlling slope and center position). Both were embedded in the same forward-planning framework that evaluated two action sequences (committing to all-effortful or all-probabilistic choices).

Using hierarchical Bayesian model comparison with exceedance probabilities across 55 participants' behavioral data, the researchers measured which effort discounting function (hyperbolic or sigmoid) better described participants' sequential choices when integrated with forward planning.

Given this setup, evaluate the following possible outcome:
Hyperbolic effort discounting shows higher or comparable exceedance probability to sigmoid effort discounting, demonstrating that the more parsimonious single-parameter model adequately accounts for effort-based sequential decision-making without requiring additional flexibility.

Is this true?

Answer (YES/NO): YES